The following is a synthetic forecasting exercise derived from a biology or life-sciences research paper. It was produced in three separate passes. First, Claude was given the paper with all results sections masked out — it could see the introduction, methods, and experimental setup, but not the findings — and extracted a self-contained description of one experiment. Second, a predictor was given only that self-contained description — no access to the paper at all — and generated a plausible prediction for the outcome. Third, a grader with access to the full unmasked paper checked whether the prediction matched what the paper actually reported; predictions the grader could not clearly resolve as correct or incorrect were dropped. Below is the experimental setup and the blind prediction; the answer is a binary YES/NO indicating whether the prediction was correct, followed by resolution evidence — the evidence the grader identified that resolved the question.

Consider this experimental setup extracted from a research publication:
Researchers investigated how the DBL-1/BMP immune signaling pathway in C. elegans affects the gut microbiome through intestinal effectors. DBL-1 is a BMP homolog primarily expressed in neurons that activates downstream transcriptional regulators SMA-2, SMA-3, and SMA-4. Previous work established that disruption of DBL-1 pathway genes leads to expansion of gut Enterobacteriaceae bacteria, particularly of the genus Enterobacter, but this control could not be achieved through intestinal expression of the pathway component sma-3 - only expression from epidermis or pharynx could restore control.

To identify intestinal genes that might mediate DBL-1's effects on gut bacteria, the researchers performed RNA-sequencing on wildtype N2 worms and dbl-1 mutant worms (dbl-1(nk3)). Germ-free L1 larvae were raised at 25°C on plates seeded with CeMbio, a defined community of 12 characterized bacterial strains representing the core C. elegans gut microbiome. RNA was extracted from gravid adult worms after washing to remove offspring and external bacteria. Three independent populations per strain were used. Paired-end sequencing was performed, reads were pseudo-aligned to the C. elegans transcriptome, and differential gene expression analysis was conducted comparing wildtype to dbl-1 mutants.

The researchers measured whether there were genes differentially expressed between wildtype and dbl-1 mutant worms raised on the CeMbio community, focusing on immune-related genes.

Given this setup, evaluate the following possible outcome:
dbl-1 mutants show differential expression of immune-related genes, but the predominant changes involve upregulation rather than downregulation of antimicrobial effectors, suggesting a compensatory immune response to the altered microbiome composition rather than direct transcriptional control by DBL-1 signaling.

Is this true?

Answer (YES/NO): NO